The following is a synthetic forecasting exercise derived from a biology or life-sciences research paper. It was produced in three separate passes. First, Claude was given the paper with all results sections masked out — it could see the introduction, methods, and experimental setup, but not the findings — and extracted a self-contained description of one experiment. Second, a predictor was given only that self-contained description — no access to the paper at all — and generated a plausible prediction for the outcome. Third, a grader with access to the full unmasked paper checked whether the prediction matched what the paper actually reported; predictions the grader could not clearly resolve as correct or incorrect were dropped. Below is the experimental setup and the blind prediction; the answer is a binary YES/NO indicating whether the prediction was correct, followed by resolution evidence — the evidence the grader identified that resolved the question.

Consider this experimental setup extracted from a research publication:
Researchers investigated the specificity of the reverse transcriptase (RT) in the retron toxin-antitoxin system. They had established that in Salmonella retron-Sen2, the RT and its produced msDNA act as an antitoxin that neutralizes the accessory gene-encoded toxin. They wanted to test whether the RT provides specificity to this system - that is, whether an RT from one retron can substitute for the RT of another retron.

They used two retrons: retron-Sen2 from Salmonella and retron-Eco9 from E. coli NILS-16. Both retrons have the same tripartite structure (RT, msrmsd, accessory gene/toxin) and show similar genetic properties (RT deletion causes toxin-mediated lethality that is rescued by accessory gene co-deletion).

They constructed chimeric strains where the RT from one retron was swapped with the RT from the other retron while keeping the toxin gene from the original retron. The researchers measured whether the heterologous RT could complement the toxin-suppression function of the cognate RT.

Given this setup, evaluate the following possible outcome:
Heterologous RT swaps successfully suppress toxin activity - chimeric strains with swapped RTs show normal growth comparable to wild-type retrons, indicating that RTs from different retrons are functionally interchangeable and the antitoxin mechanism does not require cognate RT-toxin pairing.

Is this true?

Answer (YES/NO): NO